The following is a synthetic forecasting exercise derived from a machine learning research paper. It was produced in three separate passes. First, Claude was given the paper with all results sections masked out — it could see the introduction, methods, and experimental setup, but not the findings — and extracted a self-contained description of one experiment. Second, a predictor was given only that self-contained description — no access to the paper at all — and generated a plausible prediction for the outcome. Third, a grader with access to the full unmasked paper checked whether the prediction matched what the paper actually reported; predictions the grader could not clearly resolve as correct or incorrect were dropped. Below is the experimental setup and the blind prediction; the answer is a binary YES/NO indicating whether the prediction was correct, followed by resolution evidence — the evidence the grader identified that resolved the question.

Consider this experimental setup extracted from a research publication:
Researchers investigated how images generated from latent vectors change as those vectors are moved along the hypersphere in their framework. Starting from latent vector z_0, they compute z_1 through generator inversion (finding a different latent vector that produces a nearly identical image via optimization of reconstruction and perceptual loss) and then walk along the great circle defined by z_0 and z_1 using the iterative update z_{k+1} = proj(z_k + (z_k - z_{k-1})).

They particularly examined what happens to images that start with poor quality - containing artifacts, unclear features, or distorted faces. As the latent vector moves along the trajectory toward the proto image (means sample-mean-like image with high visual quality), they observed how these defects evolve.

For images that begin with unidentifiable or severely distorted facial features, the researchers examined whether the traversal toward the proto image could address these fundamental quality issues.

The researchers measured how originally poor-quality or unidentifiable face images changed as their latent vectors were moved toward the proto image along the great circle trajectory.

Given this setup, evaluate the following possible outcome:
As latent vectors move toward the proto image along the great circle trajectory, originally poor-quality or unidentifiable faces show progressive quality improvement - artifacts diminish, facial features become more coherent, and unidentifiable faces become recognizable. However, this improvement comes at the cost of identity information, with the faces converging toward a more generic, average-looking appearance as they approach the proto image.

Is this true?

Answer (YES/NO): NO